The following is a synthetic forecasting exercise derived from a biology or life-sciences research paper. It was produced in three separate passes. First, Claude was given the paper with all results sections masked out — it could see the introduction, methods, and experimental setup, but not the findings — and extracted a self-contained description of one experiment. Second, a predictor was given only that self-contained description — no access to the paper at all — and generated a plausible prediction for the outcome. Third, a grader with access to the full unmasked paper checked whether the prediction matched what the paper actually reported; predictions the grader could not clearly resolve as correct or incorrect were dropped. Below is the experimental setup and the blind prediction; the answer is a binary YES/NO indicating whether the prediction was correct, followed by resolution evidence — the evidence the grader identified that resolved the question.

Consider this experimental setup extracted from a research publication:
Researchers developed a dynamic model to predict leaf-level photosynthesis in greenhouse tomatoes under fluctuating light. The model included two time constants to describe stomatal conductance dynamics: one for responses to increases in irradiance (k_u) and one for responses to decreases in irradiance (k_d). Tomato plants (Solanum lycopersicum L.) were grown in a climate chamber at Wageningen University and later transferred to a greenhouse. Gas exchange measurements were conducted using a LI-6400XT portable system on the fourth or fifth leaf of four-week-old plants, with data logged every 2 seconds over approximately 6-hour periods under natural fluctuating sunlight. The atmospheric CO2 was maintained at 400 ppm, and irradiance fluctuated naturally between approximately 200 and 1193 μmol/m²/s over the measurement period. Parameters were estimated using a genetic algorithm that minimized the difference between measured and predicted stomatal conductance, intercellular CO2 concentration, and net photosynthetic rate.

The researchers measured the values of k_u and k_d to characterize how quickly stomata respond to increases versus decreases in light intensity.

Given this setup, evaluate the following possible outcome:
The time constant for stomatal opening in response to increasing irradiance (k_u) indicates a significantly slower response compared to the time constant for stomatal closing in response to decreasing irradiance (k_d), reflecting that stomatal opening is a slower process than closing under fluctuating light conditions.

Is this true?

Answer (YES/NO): NO